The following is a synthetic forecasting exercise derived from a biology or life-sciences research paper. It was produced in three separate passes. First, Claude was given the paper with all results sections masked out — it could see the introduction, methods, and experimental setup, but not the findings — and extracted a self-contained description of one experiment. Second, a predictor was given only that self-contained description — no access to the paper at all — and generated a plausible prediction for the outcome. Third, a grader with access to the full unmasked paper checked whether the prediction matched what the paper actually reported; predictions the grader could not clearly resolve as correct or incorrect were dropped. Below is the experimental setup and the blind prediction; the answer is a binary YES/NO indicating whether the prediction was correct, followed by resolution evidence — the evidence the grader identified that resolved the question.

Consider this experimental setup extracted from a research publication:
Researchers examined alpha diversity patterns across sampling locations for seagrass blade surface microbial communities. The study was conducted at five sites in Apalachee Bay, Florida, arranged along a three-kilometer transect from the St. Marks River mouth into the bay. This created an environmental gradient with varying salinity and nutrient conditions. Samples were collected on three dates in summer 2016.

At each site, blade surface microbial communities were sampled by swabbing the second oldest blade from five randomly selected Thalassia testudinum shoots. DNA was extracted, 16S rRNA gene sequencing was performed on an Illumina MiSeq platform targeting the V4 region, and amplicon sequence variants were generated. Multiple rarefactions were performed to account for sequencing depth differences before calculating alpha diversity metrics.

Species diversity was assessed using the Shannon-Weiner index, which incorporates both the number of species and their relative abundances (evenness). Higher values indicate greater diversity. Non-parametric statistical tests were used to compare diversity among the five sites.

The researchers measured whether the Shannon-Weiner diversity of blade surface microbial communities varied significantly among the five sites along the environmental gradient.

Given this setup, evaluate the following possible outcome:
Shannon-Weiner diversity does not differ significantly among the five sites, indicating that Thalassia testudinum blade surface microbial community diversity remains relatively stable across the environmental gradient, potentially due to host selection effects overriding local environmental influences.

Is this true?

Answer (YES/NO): NO